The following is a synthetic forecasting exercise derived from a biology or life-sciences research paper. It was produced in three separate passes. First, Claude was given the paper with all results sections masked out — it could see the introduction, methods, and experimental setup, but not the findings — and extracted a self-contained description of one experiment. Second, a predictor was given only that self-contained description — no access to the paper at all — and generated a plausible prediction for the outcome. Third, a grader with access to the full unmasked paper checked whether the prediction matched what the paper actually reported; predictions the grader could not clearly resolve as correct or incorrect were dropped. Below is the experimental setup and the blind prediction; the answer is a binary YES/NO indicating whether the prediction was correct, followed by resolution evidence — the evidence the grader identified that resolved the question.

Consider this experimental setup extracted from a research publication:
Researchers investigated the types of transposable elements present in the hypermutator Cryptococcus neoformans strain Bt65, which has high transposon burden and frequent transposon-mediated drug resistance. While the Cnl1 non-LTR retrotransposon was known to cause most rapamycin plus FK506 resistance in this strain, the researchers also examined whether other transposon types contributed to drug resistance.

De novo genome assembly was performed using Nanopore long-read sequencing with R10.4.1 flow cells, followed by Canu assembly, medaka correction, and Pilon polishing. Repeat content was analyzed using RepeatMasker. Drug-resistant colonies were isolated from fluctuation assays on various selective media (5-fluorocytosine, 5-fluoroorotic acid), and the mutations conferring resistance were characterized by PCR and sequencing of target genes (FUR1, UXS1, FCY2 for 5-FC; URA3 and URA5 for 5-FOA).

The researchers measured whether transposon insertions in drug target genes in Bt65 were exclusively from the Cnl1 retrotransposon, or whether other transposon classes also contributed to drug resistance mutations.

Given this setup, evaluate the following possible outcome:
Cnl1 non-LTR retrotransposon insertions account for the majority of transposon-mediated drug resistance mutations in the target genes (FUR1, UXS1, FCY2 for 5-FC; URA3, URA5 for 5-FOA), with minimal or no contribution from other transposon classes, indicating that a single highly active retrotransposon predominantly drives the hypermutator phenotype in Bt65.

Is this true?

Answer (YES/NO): NO